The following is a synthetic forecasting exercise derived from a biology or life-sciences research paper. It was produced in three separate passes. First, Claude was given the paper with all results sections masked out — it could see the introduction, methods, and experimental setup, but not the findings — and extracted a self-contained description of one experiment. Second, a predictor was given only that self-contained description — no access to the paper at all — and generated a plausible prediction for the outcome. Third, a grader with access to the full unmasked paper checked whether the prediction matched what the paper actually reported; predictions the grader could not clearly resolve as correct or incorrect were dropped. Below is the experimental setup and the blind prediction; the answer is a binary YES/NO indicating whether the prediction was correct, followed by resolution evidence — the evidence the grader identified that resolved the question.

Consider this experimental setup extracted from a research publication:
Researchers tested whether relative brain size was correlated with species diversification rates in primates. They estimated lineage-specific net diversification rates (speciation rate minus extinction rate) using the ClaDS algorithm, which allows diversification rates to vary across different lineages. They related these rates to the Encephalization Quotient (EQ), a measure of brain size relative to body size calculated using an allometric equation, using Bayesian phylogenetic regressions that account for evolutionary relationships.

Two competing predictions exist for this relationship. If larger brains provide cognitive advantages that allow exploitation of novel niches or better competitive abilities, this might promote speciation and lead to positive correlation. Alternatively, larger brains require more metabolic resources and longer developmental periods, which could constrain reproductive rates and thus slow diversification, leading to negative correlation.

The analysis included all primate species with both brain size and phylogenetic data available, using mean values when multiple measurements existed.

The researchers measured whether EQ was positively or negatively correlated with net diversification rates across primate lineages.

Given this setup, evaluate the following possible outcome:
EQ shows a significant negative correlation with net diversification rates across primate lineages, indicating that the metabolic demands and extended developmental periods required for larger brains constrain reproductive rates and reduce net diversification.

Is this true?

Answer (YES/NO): NO